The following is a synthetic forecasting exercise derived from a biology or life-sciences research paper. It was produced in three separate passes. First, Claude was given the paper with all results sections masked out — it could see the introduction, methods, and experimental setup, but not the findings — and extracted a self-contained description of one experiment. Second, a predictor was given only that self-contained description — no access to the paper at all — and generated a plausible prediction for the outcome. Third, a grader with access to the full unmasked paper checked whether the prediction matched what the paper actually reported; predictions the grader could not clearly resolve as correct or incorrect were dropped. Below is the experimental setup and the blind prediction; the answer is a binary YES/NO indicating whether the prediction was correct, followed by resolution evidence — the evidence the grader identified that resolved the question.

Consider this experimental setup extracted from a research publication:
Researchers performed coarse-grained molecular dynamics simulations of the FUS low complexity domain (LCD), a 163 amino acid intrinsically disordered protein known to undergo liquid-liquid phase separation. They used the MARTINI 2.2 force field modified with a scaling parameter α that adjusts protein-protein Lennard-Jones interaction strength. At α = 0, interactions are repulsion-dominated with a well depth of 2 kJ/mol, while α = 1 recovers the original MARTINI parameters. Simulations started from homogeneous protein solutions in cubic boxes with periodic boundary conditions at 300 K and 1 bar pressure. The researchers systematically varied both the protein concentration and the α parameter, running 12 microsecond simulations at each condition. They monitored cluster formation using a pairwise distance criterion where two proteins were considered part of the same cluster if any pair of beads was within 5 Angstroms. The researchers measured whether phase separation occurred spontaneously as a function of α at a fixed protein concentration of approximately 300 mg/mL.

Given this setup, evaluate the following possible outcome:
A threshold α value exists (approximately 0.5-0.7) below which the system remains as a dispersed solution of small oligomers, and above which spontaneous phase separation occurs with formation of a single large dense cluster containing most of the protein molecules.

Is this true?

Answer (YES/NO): YES